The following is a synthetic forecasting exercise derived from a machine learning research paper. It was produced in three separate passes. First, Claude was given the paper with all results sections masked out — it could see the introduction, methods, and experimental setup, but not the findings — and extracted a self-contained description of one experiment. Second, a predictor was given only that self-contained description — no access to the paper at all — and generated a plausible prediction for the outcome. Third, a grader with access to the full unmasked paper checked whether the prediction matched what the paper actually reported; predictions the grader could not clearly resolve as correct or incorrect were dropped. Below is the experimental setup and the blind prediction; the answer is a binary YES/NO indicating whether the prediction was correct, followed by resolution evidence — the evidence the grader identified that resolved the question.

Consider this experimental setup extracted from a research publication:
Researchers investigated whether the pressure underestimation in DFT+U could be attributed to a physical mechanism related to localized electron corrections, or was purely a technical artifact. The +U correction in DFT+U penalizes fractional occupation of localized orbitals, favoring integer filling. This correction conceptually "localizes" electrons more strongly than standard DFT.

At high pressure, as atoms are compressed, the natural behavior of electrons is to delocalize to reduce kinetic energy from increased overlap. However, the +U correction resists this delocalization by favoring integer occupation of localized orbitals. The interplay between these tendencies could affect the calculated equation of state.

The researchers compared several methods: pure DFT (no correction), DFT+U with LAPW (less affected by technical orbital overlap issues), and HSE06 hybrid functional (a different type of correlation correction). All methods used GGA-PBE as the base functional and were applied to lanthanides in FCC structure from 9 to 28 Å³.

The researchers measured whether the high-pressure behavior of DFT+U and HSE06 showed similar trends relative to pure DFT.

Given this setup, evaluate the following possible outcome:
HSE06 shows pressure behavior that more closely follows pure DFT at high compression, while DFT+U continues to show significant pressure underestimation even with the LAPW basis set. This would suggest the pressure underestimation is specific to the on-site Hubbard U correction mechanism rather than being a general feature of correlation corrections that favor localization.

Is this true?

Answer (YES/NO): NO